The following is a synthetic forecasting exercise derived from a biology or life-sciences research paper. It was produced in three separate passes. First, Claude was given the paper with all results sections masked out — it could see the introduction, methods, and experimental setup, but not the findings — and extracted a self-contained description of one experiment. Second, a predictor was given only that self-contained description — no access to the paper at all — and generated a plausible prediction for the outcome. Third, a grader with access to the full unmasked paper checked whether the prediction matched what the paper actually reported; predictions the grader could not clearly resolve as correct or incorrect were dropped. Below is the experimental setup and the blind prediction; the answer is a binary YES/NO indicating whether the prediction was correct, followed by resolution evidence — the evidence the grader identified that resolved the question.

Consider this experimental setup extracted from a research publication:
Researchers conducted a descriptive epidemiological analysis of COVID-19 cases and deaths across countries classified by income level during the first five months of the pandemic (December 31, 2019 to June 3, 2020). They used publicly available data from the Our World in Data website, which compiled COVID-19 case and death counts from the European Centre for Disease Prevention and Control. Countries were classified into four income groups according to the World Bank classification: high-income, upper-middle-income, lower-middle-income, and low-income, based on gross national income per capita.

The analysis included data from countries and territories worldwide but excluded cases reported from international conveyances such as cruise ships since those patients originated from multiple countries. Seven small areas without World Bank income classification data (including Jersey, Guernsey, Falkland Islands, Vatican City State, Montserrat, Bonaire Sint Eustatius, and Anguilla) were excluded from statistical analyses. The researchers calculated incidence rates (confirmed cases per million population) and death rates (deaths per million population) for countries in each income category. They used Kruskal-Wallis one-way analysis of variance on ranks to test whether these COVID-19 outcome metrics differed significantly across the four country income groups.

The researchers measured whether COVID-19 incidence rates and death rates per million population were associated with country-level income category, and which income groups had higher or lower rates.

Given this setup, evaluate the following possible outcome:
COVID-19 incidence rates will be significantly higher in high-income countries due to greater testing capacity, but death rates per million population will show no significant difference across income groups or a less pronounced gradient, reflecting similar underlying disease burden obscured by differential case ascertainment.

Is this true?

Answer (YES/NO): NO